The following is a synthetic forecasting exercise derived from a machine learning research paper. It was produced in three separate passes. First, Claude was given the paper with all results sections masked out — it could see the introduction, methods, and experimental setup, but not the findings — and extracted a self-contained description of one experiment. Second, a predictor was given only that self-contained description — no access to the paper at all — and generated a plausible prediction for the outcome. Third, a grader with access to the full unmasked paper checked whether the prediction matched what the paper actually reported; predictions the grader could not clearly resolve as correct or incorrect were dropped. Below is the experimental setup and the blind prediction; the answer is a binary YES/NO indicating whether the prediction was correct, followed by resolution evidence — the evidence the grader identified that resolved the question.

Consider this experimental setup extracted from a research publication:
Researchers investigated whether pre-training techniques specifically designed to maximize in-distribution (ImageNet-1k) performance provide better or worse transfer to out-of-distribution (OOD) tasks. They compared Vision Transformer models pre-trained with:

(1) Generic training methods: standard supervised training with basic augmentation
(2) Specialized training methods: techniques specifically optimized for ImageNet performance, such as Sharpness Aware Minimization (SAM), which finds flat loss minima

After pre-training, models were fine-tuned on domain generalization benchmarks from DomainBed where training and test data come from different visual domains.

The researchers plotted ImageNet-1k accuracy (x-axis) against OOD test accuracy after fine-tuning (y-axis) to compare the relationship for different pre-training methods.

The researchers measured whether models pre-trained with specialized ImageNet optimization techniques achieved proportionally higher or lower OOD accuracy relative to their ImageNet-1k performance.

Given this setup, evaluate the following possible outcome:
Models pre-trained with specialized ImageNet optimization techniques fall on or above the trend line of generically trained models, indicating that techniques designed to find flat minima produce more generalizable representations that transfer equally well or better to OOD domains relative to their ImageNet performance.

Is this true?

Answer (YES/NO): NO